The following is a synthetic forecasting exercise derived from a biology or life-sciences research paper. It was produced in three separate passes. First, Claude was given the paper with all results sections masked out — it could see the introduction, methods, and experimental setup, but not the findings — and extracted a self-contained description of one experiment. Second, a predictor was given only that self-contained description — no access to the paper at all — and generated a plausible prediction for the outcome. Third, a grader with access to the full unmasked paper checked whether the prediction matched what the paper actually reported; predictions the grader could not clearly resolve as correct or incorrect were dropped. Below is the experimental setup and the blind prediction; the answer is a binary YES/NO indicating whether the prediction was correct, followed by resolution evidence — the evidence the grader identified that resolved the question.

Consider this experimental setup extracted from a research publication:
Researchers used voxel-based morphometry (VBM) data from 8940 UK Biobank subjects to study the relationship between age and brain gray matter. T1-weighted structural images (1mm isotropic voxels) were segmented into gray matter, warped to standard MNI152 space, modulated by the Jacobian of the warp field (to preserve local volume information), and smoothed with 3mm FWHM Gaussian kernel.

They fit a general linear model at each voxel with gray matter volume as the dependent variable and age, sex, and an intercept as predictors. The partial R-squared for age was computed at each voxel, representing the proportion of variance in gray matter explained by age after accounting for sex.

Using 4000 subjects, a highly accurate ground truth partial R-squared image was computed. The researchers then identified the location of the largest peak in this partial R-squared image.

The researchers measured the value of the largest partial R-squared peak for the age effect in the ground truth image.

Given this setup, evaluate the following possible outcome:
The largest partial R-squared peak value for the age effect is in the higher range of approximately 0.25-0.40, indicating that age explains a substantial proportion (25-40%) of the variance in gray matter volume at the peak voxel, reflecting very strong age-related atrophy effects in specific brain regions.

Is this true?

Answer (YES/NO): NO